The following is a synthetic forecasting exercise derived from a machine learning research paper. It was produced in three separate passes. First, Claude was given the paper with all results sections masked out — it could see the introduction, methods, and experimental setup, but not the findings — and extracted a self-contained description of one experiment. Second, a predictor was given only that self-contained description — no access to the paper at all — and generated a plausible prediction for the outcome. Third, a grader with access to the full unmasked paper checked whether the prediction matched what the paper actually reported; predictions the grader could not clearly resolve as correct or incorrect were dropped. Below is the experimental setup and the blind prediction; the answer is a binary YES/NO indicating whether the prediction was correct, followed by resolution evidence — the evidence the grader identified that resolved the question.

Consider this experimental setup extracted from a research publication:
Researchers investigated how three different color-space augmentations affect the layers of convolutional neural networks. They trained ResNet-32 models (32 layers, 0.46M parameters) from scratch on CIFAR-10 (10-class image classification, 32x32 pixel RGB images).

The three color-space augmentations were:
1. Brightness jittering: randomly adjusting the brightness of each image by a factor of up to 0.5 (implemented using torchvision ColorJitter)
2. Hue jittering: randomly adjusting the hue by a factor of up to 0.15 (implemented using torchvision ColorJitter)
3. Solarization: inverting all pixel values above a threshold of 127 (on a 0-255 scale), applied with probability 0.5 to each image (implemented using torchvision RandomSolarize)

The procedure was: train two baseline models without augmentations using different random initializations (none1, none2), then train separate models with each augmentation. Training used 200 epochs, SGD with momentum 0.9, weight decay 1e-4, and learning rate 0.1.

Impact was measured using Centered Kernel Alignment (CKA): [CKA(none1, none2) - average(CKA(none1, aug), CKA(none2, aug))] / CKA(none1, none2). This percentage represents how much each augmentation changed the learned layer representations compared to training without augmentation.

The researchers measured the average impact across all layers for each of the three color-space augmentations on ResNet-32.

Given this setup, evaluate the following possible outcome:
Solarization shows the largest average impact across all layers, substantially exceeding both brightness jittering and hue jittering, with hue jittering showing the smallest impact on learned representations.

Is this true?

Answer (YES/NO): NO